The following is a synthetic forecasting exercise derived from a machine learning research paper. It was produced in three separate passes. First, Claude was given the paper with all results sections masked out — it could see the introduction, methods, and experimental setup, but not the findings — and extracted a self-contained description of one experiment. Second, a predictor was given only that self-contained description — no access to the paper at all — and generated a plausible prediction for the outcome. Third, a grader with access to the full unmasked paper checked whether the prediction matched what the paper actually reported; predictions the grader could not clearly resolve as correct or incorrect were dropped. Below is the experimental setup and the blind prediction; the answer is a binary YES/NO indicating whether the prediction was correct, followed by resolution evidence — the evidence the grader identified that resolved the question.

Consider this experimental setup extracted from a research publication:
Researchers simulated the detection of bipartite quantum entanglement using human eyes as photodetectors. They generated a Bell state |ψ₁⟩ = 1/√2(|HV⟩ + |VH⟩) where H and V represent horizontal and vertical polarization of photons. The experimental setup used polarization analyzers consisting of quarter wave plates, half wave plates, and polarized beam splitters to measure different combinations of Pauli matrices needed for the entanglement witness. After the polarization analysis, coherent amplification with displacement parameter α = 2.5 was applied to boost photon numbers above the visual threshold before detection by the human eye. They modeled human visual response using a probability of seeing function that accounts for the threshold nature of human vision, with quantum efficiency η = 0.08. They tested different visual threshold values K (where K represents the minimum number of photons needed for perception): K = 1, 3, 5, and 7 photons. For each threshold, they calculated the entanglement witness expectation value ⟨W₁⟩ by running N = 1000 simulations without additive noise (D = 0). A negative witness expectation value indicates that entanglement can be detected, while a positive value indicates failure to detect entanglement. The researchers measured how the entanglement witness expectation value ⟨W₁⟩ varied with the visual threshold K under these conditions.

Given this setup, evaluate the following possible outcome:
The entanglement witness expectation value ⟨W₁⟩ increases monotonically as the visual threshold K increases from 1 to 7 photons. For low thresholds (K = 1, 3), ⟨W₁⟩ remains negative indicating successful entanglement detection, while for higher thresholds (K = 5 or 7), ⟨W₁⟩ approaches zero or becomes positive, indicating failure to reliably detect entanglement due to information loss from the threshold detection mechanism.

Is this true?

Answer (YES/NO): NO